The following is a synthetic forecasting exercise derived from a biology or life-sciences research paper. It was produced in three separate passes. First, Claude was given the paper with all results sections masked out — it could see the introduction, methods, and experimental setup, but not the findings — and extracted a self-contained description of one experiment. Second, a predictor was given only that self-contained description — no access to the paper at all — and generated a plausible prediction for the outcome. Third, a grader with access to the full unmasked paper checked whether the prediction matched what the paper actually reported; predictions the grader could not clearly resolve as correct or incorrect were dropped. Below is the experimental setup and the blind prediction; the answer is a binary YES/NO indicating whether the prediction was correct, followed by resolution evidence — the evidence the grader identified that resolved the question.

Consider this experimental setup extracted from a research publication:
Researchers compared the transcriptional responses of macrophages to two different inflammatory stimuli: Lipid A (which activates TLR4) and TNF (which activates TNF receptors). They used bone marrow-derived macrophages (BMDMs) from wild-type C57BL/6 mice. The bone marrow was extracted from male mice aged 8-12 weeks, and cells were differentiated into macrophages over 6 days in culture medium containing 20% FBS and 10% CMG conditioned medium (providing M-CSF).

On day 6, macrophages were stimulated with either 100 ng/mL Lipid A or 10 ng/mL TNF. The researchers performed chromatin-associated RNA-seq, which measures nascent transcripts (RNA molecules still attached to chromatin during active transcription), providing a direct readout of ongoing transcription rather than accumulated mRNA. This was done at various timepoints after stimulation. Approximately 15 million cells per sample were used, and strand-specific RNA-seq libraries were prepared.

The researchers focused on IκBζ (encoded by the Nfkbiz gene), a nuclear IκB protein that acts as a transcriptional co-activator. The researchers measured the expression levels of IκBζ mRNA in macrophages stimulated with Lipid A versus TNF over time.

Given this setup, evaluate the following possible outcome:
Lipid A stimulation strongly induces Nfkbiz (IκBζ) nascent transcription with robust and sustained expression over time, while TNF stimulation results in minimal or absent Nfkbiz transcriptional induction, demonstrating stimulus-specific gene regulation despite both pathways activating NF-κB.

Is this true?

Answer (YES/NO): YES